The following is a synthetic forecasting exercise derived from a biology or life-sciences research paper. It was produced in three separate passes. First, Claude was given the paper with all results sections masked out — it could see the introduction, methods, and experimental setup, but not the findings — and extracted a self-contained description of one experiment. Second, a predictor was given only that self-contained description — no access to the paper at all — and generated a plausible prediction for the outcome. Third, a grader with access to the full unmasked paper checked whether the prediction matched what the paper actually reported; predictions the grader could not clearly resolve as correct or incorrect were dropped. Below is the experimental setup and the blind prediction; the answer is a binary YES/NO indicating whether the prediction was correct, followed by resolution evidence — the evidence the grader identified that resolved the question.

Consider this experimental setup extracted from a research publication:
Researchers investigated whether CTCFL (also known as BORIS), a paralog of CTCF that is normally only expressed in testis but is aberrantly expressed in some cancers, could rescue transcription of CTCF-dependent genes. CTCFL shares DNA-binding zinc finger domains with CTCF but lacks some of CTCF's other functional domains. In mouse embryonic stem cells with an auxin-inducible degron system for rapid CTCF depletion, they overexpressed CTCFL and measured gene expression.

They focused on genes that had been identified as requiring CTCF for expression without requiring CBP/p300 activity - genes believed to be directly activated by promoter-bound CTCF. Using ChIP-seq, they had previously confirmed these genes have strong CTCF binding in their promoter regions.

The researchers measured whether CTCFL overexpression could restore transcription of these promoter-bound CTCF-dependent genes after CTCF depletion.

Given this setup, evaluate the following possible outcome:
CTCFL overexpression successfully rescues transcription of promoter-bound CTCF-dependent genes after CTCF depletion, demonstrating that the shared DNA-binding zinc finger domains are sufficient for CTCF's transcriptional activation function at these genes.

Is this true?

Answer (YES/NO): YES